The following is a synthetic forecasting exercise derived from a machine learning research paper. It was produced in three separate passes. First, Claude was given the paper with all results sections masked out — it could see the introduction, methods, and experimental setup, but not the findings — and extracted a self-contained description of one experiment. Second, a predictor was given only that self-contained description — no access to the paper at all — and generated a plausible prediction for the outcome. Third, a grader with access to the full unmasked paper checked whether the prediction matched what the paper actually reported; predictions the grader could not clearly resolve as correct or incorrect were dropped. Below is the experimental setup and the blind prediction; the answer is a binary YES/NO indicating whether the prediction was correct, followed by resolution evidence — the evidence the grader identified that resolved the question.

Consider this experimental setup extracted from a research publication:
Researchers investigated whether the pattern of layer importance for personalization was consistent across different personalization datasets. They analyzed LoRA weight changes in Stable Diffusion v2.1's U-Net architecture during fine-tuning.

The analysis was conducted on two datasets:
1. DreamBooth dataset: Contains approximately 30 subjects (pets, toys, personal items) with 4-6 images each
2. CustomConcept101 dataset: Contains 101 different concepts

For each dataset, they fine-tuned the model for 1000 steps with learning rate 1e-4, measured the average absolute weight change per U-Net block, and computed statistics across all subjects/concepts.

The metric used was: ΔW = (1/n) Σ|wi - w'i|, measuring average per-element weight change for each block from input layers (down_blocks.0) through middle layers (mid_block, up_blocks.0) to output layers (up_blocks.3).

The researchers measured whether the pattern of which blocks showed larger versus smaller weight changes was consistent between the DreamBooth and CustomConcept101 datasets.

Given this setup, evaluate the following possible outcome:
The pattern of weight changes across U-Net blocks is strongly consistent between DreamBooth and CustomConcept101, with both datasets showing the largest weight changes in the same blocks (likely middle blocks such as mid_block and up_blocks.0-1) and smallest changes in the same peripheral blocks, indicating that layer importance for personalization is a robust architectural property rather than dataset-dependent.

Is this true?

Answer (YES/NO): NO